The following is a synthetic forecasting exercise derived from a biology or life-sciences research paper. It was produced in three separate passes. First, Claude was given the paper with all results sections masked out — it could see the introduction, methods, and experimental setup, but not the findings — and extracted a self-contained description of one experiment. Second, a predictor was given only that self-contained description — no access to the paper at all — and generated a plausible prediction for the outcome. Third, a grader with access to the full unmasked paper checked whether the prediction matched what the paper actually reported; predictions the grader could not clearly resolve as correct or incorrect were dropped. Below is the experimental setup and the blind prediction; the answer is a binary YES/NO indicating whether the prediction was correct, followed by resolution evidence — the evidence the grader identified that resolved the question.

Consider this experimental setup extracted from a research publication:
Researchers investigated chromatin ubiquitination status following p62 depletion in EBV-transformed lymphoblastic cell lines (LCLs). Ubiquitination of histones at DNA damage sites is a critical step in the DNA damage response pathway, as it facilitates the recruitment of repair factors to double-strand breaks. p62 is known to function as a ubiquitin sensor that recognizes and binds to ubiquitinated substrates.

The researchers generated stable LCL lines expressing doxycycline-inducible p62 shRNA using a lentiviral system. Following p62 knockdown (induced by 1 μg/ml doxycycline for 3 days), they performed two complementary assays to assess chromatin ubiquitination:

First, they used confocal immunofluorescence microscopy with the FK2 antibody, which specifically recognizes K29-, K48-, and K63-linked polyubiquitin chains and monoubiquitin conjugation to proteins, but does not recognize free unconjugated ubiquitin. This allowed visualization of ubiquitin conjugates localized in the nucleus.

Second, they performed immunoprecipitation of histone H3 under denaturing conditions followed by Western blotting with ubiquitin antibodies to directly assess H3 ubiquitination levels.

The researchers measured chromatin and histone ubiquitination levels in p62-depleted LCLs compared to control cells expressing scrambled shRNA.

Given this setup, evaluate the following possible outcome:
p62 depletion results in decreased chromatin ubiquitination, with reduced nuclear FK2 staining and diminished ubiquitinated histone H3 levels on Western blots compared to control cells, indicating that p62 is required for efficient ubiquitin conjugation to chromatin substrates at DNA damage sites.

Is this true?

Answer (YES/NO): NO